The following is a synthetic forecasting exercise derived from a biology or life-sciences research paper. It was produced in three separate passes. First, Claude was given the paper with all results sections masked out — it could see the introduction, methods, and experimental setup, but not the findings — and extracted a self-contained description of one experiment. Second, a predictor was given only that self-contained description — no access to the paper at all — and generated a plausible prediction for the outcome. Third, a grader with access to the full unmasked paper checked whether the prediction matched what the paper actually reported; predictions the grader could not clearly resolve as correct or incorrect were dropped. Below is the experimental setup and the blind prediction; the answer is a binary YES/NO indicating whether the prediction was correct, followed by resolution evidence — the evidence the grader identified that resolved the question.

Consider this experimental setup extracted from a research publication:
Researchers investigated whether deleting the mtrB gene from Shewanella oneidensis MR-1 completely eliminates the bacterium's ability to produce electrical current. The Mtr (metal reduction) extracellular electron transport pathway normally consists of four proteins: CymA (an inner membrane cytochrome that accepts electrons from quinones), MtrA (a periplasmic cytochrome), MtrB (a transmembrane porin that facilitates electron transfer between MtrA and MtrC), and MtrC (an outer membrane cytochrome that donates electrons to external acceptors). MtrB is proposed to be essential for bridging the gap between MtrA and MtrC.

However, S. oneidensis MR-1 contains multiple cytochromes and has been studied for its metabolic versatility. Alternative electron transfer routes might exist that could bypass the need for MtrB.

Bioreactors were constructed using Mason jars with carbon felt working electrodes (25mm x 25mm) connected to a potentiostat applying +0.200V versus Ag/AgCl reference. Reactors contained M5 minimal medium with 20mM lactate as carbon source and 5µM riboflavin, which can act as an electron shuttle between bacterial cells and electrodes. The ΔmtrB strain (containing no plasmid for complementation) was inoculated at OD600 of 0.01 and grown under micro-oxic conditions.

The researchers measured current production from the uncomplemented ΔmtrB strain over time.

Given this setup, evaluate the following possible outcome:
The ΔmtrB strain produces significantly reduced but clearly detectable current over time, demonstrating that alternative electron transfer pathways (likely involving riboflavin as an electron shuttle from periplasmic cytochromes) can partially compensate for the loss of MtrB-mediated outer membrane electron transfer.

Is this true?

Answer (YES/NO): NO